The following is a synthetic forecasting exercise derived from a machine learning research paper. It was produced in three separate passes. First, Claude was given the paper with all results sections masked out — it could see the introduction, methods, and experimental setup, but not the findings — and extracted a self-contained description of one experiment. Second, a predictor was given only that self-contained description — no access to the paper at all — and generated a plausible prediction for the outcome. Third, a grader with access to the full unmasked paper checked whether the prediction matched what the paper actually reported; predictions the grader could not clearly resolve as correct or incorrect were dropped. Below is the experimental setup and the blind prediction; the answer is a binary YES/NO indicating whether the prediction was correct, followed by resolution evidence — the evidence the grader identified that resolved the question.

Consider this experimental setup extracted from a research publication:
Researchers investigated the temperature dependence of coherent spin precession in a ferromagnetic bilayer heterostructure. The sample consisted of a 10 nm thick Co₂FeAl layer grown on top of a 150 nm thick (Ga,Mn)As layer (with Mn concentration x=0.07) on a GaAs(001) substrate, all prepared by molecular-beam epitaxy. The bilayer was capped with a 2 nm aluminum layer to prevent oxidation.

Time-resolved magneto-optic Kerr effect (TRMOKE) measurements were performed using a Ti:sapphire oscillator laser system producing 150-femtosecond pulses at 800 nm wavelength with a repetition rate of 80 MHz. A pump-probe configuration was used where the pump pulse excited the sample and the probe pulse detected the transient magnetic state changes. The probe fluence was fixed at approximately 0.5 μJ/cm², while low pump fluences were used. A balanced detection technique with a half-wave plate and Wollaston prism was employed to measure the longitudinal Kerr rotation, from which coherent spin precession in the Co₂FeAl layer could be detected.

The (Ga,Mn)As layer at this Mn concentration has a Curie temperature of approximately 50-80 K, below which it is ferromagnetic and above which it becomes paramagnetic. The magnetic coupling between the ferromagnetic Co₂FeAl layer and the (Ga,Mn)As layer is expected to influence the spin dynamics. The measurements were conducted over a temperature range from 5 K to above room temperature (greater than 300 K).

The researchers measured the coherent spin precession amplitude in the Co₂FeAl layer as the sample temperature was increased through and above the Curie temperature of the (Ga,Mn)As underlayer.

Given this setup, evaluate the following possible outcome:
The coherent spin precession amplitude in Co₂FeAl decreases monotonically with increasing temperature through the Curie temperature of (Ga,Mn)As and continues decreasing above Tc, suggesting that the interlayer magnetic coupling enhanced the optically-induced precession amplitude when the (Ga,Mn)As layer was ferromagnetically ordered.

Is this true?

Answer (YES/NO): NO